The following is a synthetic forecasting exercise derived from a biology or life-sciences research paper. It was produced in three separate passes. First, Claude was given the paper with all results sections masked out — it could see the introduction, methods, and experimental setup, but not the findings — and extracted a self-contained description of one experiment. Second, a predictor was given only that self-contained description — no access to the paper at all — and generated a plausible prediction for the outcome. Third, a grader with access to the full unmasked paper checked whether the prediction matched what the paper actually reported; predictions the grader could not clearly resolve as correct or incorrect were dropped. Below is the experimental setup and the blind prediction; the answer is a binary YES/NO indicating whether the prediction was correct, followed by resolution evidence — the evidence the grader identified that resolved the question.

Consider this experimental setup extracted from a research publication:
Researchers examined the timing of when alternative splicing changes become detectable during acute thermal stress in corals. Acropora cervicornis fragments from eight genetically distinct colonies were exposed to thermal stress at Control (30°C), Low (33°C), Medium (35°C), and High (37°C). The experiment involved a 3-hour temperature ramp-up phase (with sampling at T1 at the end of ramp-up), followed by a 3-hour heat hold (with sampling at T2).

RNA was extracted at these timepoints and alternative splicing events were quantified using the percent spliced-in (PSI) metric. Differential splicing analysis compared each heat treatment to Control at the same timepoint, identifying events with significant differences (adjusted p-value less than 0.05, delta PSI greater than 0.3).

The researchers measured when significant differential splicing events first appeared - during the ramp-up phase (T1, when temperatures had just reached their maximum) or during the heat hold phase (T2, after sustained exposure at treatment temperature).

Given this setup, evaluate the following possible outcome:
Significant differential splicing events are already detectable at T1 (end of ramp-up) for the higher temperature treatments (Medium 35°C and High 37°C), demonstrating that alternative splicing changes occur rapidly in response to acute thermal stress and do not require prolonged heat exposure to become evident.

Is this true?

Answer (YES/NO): YES